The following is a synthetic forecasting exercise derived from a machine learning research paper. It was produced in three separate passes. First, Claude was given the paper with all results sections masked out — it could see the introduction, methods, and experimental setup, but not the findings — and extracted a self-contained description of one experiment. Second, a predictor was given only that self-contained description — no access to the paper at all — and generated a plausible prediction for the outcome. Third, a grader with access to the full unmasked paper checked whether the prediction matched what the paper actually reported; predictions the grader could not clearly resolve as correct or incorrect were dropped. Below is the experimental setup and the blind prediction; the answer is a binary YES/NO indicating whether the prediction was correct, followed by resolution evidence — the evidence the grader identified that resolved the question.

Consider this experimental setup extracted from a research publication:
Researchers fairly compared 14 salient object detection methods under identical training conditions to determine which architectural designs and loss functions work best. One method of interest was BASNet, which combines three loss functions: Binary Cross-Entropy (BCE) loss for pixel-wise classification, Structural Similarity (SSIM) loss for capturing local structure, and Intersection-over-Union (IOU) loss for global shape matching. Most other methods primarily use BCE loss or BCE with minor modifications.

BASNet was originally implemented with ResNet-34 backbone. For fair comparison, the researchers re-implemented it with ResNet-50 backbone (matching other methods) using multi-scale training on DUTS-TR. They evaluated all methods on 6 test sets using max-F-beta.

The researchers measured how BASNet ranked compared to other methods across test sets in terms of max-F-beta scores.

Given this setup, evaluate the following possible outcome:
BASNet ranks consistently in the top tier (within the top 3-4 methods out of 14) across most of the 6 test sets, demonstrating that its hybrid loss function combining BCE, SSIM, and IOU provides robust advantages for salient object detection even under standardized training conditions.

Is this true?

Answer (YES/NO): YES